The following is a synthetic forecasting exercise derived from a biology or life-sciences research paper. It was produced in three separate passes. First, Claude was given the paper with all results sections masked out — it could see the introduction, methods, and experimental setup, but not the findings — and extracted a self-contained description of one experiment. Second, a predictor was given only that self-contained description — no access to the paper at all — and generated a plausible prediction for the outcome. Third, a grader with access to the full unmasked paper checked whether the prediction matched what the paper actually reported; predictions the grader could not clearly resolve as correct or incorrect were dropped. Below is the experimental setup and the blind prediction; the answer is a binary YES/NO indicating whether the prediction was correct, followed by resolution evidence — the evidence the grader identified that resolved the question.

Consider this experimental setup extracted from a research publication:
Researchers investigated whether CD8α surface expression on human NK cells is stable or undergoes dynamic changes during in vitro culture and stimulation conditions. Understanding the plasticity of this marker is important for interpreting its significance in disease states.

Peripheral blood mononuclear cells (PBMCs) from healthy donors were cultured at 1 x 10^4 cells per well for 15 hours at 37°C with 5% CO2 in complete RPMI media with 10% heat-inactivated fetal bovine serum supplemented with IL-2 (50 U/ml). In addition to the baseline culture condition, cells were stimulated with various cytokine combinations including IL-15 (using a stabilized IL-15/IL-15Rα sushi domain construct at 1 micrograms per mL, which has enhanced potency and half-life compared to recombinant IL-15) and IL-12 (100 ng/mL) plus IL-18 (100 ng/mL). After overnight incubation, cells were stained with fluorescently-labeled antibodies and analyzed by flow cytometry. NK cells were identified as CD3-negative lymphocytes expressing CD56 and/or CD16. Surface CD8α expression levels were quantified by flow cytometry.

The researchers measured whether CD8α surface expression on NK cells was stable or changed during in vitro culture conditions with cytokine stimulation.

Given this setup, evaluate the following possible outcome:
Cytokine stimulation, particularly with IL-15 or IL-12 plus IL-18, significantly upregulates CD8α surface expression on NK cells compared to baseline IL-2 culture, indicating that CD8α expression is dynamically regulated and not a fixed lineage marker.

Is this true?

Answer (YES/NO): NO